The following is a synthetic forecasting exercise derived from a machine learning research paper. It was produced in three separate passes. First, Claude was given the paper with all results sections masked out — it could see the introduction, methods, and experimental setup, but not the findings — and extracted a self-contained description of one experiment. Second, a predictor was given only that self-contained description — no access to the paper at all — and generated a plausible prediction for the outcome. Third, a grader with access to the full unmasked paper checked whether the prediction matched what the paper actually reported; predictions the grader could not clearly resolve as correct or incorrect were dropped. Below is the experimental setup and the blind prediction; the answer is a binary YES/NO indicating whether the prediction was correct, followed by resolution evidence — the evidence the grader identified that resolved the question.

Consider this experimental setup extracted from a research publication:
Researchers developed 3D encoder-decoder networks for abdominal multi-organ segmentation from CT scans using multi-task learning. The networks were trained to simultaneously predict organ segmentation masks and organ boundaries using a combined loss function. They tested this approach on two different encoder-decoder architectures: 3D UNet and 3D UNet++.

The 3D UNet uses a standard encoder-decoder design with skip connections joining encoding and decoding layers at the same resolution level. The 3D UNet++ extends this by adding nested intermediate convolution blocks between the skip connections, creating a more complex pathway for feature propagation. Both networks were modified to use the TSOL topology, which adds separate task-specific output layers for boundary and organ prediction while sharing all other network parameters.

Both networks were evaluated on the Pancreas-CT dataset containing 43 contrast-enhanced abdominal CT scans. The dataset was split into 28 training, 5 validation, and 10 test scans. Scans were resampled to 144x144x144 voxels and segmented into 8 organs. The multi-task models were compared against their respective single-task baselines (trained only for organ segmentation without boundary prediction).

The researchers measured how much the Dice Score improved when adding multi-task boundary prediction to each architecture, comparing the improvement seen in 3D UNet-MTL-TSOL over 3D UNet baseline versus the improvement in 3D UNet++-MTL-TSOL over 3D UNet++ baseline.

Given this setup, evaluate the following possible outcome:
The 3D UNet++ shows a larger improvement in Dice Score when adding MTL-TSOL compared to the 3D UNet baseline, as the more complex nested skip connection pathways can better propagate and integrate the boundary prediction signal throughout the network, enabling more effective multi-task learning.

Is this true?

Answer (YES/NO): NO